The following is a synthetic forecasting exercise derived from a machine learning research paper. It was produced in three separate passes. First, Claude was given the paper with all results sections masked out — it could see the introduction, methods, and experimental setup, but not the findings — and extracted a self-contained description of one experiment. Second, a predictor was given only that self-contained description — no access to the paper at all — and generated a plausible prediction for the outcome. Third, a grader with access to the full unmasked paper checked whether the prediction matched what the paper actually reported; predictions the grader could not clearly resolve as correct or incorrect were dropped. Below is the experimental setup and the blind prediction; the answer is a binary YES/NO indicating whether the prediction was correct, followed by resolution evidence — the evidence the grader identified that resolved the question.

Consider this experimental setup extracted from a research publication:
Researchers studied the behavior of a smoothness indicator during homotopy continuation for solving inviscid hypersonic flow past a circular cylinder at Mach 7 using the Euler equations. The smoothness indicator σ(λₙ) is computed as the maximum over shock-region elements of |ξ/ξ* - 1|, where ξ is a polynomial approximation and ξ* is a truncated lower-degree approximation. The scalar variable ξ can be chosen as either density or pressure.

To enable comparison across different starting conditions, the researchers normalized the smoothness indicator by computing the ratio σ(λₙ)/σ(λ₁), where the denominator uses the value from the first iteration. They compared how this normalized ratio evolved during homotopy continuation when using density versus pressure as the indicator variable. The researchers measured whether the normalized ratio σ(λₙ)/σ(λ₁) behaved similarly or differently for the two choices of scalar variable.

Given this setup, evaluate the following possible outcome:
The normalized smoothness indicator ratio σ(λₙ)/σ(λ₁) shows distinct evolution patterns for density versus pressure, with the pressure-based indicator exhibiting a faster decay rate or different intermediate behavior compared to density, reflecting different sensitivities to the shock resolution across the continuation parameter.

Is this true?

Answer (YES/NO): NO